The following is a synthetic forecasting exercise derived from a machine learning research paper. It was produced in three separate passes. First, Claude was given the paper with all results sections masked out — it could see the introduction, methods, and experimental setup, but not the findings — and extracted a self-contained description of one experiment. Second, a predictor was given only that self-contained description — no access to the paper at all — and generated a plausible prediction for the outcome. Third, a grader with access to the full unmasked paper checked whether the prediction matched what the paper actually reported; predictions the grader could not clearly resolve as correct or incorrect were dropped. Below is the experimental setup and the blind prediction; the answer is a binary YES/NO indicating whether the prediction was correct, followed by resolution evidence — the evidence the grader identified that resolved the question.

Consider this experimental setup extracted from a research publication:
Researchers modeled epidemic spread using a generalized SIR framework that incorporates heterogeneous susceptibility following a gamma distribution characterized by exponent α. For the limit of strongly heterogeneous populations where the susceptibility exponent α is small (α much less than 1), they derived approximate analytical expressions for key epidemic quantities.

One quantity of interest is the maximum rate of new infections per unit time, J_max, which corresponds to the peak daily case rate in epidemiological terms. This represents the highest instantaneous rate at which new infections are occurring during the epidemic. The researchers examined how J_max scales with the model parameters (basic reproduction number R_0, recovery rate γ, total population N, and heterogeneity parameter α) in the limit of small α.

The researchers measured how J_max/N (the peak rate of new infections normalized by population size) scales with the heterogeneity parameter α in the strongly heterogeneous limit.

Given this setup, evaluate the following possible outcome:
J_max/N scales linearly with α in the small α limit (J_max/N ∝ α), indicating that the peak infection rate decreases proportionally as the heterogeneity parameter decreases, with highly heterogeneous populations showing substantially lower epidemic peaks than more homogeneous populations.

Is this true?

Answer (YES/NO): YES